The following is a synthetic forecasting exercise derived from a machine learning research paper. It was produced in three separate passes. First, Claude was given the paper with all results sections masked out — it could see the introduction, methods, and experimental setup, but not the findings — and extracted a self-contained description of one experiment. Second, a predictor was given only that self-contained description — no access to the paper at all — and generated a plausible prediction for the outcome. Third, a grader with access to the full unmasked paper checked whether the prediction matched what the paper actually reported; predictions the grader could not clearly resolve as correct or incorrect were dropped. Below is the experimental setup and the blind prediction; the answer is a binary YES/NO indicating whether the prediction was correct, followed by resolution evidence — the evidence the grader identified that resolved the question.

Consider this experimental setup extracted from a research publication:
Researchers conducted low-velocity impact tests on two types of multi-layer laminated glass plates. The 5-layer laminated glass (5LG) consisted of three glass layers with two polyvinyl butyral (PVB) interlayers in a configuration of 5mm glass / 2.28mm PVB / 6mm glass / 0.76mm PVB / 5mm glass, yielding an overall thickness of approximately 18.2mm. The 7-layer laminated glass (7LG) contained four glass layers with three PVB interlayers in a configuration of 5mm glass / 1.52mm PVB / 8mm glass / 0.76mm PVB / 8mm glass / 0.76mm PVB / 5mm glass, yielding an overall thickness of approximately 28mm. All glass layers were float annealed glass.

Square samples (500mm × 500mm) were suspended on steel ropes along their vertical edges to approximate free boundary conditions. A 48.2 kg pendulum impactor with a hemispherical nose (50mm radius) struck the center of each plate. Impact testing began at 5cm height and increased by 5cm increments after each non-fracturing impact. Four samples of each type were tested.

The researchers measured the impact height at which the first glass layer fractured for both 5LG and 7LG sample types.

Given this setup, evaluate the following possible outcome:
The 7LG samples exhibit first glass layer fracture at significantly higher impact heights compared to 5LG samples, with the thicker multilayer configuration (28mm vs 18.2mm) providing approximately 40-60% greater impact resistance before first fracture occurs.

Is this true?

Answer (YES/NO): NO